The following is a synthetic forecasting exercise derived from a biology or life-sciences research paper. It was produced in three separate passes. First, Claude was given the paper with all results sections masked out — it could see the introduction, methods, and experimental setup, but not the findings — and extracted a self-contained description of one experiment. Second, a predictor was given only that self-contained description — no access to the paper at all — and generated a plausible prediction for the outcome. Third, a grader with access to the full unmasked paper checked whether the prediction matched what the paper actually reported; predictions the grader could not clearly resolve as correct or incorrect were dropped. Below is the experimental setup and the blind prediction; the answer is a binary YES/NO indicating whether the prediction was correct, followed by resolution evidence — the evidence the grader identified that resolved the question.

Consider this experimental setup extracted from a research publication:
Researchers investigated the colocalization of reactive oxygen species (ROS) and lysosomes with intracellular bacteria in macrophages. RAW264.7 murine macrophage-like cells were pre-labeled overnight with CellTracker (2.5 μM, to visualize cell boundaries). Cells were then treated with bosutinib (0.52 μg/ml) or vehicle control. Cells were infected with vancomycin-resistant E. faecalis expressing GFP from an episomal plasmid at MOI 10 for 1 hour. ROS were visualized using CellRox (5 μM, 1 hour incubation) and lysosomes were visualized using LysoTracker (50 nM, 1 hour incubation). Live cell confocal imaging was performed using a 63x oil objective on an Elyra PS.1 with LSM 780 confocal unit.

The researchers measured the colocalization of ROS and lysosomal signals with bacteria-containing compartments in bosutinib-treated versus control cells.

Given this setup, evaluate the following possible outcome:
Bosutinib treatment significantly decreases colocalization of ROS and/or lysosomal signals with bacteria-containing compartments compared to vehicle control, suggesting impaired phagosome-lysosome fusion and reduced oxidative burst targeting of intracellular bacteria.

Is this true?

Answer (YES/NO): NO